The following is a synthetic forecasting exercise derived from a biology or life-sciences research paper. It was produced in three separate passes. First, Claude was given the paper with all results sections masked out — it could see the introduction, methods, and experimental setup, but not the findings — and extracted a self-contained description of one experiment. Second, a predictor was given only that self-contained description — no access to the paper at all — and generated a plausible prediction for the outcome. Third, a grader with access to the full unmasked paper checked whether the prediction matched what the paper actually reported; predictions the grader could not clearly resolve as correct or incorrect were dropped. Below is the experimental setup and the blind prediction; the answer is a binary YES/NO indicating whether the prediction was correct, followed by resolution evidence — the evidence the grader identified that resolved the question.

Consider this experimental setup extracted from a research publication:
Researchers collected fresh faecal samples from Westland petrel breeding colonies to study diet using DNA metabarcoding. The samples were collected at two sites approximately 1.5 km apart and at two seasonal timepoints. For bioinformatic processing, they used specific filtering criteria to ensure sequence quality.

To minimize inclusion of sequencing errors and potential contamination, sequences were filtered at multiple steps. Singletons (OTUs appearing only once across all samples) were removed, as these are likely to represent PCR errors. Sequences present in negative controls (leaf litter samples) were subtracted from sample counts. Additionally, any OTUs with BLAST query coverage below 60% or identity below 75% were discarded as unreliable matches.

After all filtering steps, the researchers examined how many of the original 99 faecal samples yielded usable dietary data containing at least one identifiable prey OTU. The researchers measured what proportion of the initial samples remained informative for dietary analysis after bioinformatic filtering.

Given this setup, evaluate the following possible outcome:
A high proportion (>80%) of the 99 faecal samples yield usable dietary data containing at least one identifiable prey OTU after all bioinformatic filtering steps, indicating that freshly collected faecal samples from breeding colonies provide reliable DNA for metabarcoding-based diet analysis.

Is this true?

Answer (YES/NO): YES